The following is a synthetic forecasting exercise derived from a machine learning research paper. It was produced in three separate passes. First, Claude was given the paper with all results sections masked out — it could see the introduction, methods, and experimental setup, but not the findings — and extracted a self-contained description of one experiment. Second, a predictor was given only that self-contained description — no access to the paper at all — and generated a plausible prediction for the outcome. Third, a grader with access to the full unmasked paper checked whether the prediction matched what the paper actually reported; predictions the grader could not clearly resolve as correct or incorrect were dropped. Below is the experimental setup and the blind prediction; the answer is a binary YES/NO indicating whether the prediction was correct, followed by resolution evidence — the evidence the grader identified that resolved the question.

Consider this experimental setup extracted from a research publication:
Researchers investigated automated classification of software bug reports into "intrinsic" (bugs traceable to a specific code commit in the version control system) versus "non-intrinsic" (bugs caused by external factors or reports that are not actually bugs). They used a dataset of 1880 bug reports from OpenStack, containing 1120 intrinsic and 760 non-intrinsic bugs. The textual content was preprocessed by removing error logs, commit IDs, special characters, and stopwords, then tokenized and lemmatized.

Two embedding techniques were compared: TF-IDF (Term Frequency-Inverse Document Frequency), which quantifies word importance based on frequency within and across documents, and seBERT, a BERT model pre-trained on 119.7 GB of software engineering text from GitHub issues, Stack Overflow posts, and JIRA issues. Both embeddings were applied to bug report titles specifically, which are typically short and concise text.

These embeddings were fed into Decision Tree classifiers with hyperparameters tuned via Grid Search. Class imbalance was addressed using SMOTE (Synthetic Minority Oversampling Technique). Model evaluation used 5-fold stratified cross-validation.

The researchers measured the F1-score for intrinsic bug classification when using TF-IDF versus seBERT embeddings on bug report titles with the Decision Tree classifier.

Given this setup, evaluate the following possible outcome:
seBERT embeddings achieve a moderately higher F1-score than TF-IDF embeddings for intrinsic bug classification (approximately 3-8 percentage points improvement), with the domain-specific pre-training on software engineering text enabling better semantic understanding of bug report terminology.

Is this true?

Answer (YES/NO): NO